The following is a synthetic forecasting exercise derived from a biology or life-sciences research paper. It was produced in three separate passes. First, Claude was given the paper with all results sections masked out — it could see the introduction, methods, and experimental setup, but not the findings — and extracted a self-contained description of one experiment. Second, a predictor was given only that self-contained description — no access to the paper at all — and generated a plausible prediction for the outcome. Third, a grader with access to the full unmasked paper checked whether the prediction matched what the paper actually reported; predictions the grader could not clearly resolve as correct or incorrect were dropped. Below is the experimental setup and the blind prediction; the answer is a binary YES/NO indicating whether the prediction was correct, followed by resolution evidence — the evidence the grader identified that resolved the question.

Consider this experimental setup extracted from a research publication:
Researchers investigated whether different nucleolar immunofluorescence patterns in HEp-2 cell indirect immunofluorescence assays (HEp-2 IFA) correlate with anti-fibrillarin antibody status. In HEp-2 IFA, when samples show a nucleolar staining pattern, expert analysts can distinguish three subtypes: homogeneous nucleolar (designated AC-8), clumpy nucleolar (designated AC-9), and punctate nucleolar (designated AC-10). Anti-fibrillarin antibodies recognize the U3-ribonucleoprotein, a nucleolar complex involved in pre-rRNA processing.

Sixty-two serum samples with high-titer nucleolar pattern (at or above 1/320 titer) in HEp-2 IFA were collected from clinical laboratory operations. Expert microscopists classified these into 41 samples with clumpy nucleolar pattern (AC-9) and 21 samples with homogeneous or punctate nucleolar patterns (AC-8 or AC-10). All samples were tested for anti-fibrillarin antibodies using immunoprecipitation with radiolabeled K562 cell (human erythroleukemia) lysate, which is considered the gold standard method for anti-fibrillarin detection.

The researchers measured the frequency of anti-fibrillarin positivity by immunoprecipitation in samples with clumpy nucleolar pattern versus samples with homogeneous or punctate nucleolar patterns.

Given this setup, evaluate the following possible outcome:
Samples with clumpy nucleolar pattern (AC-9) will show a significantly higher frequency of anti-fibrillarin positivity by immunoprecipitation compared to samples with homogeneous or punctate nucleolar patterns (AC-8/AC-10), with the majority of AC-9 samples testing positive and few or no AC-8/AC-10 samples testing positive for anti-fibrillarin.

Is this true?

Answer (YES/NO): YES